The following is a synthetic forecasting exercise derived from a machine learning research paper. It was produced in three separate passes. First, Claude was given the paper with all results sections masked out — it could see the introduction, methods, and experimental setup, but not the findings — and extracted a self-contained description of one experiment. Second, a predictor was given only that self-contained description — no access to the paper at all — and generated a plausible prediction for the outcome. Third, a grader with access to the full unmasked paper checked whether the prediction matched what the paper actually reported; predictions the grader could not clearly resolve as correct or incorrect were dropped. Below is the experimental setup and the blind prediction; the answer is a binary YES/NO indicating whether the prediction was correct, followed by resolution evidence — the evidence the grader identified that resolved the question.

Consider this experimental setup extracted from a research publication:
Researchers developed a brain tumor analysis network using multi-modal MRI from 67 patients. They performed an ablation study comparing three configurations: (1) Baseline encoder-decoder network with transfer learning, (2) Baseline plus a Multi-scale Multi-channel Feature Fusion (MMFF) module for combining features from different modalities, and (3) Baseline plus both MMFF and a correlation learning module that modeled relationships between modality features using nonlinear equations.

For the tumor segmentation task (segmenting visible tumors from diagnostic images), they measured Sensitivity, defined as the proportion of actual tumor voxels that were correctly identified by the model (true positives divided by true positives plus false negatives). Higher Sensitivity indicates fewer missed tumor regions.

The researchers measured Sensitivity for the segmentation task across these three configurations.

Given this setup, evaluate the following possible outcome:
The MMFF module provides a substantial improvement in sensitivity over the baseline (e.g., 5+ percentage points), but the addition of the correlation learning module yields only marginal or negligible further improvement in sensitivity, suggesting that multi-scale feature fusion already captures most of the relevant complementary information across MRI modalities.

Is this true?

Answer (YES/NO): NO